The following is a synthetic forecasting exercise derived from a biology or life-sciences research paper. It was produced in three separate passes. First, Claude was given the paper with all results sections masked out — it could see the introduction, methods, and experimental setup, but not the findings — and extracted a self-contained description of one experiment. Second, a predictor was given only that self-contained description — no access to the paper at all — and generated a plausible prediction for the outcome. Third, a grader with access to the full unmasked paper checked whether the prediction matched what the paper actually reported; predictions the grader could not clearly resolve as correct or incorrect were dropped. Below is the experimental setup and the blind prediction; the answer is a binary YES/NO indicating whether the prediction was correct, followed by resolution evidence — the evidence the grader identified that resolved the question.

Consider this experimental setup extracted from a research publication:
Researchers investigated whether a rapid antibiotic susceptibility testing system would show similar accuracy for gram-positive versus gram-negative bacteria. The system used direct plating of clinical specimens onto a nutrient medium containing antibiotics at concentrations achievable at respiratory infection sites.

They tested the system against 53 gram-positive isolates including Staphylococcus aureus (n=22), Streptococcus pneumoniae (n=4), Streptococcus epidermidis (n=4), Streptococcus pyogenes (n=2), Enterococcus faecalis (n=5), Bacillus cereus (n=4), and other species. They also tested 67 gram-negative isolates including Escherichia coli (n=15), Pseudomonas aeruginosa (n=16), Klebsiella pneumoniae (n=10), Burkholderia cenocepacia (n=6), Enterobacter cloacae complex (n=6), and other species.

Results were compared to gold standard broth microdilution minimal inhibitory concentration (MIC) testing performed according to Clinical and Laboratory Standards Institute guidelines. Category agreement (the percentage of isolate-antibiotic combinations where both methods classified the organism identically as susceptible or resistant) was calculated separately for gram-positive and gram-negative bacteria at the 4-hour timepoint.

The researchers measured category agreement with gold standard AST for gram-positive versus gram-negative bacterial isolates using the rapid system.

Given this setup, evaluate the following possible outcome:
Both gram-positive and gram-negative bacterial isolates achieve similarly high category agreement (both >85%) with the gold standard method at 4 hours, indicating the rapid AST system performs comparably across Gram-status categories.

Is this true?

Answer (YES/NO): YES